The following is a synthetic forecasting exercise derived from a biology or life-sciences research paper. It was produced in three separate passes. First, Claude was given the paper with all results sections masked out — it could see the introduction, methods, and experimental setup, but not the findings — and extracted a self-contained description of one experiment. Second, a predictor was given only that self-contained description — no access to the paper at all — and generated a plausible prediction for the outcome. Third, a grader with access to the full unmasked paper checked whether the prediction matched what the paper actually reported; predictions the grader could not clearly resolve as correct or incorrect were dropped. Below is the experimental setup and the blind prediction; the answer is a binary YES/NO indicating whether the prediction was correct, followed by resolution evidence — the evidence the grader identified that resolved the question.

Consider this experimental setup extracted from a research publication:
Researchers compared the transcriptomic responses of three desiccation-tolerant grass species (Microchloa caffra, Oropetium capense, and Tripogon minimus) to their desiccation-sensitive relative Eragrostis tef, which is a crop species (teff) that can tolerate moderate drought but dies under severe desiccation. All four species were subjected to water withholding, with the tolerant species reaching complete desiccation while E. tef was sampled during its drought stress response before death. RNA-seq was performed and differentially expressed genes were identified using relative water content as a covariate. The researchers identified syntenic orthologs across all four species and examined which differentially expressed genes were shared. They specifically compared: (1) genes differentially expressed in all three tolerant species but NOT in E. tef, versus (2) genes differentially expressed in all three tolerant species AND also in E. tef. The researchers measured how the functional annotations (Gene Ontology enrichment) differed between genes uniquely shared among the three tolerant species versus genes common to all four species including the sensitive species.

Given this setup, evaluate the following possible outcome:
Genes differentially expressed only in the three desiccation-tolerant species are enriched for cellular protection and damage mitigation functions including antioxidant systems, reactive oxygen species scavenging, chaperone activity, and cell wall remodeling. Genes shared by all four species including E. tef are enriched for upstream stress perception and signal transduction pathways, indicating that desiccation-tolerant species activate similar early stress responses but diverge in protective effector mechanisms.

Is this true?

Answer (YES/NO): NO